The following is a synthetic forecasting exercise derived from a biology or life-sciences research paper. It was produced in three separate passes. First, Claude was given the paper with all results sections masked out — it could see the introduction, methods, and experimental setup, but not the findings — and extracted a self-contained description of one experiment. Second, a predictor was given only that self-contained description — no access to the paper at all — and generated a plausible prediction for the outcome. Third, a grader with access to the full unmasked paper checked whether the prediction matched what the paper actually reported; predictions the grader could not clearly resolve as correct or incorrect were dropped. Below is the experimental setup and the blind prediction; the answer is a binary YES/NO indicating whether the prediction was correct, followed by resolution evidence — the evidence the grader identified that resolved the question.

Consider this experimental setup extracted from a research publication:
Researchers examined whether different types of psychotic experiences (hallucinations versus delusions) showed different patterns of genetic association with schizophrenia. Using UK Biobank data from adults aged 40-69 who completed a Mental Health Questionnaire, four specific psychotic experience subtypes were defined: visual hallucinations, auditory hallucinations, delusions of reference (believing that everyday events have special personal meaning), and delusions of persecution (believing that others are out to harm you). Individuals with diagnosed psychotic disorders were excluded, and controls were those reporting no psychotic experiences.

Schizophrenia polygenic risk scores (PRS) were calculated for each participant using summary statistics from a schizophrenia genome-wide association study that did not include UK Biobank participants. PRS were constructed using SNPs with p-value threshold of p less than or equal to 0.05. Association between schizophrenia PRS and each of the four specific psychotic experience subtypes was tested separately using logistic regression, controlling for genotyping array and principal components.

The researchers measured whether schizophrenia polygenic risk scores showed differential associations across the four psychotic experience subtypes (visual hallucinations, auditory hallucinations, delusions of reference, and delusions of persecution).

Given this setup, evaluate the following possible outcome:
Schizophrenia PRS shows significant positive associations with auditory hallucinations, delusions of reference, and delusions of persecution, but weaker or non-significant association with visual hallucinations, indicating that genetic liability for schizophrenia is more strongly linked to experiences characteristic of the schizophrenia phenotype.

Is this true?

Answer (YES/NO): NO